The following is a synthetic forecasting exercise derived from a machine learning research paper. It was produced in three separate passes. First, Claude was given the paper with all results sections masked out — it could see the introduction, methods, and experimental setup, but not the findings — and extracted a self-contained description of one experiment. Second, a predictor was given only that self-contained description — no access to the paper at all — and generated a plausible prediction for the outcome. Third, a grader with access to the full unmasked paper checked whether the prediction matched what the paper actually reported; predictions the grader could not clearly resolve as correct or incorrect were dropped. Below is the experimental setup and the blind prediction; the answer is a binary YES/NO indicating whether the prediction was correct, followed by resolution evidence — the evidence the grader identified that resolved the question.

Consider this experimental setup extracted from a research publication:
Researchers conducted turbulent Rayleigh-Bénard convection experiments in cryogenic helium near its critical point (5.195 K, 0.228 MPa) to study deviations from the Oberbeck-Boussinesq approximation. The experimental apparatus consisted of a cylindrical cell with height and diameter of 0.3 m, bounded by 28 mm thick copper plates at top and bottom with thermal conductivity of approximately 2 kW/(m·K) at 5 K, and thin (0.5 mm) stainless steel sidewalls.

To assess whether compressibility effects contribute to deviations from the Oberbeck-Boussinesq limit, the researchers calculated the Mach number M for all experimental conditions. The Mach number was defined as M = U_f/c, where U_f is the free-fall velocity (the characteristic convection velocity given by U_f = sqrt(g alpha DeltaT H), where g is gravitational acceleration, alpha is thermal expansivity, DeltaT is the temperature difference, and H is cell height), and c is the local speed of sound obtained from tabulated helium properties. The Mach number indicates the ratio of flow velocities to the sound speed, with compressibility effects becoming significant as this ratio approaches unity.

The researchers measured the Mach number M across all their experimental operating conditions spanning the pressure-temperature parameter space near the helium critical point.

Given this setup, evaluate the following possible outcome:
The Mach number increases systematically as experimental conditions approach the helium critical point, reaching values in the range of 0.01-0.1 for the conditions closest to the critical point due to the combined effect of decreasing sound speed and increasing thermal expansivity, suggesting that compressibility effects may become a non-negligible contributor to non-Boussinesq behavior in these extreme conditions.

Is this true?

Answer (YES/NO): NO